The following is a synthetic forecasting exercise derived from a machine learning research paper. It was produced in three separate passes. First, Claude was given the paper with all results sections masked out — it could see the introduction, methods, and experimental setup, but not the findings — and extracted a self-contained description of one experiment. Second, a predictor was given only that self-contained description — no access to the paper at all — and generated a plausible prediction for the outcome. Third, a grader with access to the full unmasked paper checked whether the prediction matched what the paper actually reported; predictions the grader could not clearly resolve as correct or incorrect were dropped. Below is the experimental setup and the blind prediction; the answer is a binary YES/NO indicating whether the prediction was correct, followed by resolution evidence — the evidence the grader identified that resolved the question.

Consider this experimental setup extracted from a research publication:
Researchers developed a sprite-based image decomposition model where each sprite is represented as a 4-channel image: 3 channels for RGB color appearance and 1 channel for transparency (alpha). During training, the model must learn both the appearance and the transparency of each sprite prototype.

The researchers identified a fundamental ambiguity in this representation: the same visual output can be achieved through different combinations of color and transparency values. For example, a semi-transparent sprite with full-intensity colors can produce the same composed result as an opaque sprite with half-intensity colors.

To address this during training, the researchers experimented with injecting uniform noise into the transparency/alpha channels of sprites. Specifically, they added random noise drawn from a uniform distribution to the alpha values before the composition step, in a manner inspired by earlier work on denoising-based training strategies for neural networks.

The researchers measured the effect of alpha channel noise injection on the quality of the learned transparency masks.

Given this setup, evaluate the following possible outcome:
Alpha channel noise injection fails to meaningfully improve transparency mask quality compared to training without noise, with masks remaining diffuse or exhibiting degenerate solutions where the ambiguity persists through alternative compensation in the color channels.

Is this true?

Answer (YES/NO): NO